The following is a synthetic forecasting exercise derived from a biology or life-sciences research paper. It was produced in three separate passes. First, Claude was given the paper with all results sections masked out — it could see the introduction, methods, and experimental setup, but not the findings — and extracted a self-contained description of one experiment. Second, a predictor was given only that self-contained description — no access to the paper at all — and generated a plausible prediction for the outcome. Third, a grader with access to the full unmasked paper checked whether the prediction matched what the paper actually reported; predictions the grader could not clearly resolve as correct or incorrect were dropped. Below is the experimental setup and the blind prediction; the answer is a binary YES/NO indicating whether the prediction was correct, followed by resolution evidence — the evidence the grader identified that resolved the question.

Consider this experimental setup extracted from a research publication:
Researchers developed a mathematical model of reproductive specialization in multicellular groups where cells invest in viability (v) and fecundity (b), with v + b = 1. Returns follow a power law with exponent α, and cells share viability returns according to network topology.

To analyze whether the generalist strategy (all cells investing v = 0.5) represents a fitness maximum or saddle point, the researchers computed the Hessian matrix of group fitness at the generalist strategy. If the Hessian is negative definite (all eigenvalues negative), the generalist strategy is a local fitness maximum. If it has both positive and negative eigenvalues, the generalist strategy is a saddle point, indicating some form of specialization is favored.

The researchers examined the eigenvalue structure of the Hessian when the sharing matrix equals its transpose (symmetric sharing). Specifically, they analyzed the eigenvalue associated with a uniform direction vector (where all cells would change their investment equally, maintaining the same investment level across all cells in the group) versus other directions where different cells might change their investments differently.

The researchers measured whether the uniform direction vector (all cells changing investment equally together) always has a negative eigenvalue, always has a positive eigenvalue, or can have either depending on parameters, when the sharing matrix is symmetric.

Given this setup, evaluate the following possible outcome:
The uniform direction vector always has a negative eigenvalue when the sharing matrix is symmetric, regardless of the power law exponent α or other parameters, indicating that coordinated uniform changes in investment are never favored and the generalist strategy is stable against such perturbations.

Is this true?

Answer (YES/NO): YES